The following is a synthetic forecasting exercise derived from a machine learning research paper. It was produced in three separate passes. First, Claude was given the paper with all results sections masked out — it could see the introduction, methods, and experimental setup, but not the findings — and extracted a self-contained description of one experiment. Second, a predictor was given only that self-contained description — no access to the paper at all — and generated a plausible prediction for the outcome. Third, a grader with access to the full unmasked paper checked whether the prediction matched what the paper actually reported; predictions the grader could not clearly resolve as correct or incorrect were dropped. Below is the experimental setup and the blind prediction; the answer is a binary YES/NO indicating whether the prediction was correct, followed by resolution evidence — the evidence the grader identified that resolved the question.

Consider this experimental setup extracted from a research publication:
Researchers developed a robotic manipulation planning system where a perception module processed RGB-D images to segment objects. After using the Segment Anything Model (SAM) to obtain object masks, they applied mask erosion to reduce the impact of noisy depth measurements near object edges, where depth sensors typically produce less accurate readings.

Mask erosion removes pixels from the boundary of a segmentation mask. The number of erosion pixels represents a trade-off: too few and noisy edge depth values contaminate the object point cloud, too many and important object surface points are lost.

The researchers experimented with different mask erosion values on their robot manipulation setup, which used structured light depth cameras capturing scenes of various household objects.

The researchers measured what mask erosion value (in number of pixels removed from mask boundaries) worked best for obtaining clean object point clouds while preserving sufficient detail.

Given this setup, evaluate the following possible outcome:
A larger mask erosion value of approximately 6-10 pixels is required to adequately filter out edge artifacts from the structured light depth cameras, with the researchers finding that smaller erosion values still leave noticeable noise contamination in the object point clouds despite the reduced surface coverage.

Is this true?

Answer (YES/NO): YES